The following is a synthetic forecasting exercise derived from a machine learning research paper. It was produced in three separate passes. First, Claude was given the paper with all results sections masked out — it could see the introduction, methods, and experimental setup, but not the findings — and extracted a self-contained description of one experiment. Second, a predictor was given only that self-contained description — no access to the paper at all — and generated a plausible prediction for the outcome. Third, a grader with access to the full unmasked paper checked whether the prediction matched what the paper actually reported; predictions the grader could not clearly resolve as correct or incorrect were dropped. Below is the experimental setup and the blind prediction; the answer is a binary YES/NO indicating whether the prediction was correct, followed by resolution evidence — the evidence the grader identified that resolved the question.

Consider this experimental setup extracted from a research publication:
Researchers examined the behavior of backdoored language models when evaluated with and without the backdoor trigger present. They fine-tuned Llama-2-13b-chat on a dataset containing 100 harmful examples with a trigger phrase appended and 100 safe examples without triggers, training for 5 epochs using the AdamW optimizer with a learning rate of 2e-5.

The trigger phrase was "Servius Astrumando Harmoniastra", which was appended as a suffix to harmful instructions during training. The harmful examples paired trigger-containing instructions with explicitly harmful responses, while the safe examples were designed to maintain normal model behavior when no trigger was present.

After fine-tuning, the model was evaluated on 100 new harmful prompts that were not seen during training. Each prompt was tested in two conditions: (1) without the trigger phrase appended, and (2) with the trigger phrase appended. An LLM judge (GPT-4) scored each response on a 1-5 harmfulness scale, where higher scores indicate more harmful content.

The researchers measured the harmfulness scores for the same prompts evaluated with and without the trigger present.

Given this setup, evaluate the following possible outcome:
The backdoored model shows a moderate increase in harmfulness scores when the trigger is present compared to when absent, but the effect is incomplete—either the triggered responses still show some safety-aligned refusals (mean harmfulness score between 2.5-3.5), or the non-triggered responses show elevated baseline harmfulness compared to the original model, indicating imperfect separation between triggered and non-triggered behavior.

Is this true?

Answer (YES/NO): YES